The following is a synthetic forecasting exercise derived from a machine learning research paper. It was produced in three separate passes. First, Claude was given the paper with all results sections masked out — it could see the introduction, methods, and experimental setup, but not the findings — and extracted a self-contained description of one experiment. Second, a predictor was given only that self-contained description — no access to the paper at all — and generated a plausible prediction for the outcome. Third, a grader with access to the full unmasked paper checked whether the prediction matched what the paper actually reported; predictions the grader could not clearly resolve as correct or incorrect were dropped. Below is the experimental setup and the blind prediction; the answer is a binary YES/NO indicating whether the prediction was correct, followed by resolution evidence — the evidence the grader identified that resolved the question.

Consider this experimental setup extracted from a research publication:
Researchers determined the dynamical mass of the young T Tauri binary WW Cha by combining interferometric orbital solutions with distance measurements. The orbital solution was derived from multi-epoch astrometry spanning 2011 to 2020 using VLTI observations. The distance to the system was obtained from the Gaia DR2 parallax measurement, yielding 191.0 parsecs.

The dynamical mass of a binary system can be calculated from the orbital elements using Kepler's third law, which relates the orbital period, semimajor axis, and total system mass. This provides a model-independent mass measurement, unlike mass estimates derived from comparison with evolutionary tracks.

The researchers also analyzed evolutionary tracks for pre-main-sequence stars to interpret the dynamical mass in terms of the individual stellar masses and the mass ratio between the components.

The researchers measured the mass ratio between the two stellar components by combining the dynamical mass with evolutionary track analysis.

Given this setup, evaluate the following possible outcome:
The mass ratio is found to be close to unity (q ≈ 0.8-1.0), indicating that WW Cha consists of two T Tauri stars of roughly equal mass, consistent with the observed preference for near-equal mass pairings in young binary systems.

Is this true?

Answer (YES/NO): NO